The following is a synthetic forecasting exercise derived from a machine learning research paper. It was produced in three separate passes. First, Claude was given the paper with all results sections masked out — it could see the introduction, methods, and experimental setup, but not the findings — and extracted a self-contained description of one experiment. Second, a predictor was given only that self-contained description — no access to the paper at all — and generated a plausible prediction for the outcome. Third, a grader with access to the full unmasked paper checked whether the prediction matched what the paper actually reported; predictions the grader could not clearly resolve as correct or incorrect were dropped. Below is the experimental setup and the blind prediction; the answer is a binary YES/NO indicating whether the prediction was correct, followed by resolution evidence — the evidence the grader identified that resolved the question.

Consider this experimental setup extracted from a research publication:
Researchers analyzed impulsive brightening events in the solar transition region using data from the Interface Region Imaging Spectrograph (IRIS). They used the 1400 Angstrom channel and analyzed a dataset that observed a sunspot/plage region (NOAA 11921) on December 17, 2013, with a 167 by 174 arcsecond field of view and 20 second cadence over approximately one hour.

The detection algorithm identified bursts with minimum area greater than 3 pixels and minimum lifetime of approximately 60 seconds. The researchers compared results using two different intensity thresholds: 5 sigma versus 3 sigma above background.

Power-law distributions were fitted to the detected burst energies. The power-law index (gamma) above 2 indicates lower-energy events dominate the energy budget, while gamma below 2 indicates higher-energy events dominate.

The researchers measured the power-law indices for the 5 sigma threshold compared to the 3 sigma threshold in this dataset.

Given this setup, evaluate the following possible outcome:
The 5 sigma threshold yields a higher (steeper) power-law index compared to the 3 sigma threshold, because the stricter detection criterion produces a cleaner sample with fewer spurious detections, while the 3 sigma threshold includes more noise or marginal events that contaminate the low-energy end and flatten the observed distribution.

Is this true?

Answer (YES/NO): NO